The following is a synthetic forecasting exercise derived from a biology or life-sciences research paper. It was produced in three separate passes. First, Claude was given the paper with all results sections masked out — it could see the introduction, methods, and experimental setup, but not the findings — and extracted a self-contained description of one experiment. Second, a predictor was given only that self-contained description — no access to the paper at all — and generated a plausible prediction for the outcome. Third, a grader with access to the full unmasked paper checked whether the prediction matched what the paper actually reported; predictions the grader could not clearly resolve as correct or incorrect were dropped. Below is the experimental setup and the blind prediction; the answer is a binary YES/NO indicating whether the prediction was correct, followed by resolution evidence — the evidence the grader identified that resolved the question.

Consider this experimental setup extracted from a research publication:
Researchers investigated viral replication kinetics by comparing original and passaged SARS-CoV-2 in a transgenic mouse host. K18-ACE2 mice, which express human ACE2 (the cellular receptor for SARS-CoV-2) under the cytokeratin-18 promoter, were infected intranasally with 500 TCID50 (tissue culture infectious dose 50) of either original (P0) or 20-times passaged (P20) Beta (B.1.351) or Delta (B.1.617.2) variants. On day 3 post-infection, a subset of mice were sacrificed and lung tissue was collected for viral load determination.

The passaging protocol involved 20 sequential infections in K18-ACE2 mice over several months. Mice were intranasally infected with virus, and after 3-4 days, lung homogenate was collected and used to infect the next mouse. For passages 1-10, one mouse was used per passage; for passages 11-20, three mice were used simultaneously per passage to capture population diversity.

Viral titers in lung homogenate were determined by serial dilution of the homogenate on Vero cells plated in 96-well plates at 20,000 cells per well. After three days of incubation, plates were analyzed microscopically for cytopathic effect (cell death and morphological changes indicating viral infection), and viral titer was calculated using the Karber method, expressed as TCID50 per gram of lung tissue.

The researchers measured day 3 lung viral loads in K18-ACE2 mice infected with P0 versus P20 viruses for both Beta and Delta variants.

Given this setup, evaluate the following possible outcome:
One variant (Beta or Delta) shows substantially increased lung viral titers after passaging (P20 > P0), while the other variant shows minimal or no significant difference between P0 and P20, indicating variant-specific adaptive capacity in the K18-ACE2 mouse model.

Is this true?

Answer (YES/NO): YES